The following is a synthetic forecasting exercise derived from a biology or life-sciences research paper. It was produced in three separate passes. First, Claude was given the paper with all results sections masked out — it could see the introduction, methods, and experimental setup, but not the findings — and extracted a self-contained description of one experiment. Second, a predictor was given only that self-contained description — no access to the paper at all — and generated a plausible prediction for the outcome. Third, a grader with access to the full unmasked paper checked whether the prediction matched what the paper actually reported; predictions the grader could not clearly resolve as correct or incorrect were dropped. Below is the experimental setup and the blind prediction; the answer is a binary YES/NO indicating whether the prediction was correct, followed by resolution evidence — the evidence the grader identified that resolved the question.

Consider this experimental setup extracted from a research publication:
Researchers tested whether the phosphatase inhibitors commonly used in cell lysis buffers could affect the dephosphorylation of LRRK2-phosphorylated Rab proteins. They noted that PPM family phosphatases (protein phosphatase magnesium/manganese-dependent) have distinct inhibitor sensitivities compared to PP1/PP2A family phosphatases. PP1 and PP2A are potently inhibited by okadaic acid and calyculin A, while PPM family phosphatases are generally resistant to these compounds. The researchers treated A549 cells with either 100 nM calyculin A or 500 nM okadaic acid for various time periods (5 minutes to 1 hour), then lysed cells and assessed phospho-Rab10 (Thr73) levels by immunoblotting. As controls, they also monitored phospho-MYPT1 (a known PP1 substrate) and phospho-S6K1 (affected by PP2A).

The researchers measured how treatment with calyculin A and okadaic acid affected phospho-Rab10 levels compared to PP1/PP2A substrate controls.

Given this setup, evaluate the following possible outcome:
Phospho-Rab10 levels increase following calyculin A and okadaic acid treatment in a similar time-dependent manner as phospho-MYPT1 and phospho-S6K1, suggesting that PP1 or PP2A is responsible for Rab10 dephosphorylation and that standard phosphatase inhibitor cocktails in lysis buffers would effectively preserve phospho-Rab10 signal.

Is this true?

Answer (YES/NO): NO